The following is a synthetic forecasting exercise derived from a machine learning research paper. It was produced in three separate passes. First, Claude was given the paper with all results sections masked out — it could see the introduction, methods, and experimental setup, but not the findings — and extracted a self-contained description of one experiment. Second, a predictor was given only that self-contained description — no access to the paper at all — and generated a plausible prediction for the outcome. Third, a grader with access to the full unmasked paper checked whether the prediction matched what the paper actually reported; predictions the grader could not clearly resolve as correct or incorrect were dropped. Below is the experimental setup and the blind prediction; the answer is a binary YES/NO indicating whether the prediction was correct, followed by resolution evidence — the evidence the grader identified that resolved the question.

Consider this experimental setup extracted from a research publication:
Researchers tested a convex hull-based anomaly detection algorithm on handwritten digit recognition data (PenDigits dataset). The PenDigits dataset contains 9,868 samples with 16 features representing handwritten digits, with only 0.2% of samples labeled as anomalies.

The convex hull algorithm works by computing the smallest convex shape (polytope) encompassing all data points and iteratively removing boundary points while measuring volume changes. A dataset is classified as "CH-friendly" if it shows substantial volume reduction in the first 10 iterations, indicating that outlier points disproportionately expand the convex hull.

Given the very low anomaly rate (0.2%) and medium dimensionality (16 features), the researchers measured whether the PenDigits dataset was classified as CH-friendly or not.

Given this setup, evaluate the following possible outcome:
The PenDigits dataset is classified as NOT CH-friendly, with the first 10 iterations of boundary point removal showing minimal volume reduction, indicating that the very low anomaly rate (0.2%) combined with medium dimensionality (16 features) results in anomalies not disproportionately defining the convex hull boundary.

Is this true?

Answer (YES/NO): YES